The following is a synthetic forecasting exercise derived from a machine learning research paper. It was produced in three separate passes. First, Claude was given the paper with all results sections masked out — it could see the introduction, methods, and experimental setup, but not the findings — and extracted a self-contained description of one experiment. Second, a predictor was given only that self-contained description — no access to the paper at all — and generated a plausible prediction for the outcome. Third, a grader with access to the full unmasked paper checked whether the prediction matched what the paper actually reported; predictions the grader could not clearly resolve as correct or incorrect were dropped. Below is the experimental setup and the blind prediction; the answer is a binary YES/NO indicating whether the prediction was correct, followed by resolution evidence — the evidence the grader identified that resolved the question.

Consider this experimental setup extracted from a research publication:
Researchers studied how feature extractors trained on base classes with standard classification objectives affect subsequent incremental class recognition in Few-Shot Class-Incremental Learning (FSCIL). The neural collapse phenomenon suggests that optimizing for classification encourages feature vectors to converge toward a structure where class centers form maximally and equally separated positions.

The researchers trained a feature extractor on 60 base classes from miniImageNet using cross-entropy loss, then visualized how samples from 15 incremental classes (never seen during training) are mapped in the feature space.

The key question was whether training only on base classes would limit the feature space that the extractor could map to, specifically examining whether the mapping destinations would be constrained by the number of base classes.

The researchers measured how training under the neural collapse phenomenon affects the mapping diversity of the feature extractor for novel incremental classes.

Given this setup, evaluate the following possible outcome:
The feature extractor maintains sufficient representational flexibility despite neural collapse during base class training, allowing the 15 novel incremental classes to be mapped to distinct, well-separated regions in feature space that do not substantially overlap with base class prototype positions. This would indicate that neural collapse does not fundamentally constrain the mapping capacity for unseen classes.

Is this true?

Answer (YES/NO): NO